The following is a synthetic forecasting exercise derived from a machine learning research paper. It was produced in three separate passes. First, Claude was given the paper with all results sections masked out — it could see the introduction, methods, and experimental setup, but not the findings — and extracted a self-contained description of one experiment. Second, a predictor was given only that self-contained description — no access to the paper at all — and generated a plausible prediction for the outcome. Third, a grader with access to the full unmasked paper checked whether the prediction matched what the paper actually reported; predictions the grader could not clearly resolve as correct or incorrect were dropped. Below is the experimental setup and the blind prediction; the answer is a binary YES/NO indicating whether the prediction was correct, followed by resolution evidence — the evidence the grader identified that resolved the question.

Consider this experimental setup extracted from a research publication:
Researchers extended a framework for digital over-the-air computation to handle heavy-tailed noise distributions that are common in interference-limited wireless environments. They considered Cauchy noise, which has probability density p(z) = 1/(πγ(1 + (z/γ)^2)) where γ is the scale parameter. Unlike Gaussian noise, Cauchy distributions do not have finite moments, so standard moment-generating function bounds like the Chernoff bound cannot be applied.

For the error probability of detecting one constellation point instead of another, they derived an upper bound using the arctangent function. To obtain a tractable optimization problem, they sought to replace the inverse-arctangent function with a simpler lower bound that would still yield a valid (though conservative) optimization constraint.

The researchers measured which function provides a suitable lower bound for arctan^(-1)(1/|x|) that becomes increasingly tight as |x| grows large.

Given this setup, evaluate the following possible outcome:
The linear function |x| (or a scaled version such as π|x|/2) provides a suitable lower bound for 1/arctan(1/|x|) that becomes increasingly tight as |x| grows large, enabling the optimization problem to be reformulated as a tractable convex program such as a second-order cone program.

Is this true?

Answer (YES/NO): YES